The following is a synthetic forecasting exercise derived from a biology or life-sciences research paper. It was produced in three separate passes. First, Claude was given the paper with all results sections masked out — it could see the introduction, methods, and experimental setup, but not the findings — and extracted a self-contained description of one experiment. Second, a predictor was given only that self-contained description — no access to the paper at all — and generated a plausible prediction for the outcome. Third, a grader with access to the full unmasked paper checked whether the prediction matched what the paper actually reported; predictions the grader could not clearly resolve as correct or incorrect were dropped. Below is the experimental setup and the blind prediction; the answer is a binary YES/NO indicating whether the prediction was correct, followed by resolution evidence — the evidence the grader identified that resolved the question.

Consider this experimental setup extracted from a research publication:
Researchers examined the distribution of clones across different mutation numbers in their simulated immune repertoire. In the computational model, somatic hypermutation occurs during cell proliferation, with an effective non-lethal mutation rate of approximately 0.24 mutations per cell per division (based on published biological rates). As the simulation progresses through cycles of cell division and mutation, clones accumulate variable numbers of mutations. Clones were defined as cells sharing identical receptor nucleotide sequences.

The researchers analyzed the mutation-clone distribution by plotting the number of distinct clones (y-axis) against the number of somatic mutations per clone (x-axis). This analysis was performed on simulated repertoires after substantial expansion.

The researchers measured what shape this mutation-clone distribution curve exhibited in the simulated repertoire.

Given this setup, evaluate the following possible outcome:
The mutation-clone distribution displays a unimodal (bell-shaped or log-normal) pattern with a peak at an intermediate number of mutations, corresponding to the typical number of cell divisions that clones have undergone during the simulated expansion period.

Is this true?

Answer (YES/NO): YES